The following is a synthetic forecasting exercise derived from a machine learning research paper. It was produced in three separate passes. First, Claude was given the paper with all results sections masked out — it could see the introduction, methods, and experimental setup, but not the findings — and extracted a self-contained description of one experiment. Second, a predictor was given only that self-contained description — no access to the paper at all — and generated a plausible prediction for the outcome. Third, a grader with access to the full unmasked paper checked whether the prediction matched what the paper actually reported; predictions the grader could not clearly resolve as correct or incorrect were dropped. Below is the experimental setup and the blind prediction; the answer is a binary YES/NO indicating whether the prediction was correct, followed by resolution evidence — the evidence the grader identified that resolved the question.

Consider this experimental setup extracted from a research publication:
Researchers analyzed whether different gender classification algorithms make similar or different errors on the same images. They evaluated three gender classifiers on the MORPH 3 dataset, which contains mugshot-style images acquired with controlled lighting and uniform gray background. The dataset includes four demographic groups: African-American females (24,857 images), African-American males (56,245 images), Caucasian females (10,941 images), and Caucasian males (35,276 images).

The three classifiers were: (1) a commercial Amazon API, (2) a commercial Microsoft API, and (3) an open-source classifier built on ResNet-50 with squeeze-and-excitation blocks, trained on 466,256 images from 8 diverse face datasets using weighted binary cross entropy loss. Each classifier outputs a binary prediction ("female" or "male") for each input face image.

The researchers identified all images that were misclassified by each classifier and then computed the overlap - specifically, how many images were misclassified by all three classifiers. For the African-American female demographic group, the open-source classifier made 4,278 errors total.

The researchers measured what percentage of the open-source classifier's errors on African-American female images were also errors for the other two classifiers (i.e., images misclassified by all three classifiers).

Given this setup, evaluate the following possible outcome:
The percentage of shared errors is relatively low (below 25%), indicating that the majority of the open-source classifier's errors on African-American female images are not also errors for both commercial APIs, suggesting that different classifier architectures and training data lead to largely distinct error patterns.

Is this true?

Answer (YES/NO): YES